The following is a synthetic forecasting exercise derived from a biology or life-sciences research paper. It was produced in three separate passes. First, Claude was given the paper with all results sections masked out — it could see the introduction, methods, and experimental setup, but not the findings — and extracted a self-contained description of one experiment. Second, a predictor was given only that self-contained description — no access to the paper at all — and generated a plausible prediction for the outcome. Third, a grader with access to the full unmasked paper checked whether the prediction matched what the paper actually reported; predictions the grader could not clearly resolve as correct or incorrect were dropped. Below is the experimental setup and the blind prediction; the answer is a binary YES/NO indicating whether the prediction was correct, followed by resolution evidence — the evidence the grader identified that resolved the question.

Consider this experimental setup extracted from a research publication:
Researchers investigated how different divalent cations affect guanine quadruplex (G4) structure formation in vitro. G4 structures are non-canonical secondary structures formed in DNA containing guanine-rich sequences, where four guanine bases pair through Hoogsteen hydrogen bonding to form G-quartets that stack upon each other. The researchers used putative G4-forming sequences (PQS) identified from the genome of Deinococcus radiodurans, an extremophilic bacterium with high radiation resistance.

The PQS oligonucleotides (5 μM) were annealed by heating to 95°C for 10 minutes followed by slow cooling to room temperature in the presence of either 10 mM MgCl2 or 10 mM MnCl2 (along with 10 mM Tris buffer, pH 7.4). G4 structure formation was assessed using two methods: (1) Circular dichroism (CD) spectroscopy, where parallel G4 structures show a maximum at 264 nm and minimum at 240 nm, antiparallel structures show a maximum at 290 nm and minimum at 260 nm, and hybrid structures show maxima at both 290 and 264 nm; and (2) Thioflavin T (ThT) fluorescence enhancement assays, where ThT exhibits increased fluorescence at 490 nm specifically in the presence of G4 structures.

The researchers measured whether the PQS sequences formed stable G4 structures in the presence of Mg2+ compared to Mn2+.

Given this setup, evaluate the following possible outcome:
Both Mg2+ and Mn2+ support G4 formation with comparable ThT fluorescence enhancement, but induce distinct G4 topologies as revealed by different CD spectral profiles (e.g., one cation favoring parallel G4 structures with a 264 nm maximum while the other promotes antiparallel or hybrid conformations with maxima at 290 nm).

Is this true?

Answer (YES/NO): NO